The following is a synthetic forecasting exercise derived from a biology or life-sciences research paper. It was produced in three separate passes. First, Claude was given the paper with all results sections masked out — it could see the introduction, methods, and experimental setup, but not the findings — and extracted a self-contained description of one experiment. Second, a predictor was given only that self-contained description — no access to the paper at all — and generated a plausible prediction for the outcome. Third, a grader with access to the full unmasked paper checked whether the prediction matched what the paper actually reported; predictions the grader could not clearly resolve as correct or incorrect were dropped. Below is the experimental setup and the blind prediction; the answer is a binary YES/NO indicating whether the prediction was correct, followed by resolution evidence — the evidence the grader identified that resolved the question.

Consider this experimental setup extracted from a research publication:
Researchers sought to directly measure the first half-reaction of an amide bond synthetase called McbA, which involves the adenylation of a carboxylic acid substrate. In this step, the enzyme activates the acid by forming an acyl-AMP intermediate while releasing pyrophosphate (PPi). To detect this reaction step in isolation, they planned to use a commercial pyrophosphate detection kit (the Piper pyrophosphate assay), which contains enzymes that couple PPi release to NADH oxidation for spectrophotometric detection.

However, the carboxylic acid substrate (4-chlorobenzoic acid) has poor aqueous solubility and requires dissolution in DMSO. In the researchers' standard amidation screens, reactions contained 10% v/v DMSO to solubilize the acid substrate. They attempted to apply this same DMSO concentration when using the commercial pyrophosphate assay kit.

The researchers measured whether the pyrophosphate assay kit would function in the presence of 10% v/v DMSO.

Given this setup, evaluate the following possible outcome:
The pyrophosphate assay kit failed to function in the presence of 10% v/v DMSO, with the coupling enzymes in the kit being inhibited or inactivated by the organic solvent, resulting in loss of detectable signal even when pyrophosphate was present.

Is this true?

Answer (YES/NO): NO